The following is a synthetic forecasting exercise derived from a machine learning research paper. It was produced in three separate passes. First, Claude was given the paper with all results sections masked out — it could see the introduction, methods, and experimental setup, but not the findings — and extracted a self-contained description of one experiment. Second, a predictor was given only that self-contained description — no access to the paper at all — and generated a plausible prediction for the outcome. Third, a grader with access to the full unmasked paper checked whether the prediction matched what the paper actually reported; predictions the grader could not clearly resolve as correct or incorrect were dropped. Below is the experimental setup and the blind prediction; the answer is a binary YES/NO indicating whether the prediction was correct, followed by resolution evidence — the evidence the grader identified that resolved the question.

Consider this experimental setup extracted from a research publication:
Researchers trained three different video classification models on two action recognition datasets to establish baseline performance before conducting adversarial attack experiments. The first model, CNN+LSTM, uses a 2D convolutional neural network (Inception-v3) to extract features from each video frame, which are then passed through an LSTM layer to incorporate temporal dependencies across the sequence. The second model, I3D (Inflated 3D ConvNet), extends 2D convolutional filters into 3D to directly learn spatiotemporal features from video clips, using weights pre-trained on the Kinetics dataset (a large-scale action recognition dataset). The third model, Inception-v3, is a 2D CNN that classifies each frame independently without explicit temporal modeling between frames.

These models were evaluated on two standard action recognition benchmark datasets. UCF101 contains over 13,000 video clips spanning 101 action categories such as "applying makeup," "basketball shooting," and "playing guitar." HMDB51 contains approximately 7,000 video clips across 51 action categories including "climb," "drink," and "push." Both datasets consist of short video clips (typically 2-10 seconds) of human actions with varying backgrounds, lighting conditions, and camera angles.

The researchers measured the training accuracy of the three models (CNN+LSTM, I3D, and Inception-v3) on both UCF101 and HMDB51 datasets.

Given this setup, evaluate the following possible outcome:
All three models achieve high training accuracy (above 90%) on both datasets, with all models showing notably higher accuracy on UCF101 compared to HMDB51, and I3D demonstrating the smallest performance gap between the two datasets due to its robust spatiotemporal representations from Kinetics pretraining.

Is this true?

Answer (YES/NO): NO